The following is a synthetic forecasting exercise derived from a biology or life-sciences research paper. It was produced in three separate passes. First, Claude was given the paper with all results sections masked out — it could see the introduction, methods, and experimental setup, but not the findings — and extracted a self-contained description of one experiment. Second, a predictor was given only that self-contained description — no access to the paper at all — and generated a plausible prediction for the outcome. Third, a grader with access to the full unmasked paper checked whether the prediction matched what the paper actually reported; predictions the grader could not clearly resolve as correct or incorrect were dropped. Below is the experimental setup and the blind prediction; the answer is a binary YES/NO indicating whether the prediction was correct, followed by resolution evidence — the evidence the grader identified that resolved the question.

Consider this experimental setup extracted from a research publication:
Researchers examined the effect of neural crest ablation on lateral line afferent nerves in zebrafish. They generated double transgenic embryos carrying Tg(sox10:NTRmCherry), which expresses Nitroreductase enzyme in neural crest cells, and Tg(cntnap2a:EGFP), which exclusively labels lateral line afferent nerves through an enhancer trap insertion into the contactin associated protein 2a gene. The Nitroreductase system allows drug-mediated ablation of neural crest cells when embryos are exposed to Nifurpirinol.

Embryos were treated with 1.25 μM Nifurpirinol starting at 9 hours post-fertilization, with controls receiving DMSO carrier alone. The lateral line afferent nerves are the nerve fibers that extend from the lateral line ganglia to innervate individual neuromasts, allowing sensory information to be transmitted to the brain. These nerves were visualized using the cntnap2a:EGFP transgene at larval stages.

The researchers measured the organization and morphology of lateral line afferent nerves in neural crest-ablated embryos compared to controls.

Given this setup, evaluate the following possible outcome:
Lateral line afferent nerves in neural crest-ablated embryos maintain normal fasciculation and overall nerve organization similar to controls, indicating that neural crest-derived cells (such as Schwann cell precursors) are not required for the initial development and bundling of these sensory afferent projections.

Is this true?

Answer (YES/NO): NO